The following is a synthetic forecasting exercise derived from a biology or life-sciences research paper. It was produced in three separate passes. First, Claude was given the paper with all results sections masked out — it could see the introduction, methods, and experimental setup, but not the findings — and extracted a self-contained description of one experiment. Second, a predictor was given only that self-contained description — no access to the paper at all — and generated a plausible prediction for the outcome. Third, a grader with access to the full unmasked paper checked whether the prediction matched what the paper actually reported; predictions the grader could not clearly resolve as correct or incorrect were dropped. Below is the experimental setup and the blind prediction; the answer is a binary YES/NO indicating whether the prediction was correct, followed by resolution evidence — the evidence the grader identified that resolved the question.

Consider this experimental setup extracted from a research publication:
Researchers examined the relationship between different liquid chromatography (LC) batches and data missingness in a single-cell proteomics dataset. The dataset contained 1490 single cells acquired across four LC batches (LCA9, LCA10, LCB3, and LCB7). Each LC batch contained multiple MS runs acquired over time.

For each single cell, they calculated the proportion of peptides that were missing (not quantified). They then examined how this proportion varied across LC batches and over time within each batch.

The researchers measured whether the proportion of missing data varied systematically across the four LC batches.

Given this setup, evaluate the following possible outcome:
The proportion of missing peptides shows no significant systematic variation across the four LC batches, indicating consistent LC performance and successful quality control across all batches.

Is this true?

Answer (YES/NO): NO